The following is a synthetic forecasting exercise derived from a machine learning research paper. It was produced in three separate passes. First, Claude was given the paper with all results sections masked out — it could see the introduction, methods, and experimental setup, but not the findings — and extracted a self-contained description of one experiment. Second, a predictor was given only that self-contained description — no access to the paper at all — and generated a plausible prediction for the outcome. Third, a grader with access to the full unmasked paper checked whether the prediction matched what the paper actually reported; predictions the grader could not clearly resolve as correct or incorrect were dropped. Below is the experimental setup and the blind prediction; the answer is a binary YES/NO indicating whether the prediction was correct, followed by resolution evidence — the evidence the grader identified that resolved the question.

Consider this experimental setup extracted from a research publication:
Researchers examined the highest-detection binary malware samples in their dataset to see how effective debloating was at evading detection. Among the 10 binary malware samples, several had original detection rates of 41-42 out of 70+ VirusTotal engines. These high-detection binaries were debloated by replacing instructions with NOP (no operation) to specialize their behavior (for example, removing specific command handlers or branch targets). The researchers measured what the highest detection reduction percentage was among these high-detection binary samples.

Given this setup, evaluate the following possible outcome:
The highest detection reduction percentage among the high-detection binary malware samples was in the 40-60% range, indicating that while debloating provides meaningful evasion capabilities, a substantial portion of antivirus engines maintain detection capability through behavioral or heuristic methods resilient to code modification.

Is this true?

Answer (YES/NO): NO